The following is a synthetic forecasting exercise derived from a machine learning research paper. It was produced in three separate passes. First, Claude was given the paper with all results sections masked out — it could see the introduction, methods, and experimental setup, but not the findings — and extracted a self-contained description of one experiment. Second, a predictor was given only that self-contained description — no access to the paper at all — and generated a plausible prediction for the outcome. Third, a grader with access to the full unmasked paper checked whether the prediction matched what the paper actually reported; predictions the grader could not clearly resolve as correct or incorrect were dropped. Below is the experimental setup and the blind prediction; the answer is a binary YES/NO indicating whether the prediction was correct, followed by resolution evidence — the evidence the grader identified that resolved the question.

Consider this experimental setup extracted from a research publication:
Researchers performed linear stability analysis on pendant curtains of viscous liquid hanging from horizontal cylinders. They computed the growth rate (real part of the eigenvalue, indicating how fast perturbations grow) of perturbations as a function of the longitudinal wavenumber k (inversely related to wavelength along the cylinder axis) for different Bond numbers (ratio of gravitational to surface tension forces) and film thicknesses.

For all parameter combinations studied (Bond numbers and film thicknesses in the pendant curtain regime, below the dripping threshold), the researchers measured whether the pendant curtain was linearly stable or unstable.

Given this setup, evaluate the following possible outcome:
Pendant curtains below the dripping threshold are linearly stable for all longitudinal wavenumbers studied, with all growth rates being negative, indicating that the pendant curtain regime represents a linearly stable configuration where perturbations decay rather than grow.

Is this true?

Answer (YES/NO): NO